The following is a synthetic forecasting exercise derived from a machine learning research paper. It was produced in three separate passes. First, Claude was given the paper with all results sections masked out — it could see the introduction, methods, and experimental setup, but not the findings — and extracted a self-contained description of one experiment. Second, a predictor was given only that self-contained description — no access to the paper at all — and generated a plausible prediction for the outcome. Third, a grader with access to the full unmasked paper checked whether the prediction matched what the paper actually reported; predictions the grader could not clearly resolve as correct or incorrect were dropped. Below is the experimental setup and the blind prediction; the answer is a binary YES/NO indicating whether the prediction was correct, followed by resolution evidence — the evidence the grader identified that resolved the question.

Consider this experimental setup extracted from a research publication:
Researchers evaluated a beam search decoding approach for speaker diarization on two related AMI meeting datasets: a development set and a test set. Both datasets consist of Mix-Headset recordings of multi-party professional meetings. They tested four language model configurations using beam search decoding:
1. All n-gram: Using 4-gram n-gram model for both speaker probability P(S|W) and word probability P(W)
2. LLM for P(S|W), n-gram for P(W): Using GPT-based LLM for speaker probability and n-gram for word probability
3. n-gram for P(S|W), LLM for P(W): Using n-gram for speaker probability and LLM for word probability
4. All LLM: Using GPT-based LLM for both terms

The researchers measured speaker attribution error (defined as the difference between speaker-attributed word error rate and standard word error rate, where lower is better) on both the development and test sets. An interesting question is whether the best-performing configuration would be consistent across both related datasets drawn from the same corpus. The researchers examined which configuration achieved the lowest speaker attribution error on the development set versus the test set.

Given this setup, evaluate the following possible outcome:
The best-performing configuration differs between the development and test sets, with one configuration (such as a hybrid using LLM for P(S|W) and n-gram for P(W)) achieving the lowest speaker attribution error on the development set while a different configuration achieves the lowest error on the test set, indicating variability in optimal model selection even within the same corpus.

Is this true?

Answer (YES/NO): YES